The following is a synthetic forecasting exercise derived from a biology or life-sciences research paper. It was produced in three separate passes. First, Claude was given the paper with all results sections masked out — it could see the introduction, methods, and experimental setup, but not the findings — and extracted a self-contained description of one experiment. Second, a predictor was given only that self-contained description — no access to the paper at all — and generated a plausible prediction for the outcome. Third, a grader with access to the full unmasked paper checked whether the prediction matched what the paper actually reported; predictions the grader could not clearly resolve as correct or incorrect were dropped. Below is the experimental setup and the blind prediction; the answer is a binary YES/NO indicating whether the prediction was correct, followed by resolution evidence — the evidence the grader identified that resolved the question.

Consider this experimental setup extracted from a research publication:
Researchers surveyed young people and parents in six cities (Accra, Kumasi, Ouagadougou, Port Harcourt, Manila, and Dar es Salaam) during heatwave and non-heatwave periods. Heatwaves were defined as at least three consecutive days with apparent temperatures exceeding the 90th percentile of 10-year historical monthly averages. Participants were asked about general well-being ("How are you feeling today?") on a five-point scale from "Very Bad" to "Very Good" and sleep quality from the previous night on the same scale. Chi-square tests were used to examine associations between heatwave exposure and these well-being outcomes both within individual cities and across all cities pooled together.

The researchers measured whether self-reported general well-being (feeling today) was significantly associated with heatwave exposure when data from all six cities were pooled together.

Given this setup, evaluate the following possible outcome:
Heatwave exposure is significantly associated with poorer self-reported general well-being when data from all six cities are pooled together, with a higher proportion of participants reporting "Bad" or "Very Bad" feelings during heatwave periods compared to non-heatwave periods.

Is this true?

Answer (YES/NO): NO